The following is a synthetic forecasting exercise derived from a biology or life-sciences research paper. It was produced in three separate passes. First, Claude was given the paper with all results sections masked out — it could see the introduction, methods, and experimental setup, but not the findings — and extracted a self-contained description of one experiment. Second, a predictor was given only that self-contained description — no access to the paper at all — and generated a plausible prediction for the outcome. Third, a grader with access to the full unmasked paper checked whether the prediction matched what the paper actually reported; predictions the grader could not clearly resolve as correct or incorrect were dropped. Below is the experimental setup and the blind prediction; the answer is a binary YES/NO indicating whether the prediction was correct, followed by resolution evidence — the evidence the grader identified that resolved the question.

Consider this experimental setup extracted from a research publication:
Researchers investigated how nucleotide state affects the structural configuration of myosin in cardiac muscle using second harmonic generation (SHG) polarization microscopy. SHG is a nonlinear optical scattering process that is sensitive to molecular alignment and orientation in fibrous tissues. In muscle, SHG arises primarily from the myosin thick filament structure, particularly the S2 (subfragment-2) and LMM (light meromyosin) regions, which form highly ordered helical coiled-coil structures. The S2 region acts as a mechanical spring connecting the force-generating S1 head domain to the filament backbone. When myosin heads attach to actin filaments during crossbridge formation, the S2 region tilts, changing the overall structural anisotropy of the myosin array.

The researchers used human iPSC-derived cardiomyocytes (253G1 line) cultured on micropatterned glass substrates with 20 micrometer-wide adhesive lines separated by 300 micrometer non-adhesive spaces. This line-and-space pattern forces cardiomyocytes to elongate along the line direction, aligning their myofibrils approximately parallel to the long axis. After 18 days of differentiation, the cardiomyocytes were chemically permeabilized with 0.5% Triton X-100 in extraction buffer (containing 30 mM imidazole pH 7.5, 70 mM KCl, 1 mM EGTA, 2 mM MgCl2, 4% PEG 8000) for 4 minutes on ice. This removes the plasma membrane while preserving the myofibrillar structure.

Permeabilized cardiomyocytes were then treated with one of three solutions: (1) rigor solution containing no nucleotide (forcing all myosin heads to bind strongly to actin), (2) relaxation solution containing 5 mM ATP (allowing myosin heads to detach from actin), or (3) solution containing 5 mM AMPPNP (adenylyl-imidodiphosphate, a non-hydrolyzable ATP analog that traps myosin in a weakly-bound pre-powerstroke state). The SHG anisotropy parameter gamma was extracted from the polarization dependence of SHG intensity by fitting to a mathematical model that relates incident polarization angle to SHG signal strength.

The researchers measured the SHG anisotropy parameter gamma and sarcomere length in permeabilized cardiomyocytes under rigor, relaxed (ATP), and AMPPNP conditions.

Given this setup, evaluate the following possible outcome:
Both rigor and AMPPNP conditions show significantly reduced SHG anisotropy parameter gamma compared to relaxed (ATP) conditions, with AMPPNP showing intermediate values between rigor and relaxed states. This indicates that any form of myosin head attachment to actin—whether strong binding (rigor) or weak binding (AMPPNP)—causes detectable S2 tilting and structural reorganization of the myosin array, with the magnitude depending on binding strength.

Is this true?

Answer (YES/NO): NO